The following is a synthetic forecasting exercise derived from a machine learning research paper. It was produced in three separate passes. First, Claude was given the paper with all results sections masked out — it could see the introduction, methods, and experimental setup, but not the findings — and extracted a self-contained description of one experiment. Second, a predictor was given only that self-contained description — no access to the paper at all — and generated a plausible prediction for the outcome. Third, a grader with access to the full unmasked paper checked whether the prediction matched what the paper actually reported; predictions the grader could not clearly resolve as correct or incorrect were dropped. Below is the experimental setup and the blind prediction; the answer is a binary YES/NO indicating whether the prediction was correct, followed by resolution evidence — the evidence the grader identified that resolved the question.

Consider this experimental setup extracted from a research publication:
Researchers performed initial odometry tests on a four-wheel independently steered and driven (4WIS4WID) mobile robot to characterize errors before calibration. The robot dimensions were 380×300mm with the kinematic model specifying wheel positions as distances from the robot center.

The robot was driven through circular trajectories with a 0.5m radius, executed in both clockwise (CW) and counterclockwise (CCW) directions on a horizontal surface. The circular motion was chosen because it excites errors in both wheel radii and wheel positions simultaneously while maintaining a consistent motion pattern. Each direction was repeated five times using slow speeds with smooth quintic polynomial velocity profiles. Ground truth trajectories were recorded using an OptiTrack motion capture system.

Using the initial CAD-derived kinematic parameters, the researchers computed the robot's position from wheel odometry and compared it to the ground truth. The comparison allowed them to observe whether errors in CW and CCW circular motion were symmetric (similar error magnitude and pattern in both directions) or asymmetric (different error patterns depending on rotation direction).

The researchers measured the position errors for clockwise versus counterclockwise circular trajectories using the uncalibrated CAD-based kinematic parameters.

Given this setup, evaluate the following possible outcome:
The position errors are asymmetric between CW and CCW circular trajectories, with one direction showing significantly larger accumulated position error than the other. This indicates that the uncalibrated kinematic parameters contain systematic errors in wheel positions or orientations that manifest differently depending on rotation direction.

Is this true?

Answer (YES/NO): YES